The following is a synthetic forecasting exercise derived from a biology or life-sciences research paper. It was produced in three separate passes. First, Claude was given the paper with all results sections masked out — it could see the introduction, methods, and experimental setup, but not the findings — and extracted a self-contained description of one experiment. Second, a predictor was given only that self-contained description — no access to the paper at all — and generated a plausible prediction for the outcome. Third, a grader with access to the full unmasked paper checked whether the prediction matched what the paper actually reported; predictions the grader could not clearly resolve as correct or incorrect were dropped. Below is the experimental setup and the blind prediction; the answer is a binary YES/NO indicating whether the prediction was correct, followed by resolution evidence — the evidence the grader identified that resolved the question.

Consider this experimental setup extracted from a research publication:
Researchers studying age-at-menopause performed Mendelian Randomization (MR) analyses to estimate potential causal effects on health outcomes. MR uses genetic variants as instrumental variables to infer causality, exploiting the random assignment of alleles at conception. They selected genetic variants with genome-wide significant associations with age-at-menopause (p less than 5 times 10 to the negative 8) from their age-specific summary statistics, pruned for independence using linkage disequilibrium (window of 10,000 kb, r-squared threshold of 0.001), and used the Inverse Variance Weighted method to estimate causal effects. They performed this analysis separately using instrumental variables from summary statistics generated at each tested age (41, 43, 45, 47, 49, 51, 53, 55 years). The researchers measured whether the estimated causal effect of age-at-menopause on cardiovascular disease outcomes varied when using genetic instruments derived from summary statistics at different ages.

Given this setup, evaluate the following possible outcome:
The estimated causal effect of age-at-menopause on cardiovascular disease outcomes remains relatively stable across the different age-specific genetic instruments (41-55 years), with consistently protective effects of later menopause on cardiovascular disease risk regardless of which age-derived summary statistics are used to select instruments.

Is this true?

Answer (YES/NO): NO